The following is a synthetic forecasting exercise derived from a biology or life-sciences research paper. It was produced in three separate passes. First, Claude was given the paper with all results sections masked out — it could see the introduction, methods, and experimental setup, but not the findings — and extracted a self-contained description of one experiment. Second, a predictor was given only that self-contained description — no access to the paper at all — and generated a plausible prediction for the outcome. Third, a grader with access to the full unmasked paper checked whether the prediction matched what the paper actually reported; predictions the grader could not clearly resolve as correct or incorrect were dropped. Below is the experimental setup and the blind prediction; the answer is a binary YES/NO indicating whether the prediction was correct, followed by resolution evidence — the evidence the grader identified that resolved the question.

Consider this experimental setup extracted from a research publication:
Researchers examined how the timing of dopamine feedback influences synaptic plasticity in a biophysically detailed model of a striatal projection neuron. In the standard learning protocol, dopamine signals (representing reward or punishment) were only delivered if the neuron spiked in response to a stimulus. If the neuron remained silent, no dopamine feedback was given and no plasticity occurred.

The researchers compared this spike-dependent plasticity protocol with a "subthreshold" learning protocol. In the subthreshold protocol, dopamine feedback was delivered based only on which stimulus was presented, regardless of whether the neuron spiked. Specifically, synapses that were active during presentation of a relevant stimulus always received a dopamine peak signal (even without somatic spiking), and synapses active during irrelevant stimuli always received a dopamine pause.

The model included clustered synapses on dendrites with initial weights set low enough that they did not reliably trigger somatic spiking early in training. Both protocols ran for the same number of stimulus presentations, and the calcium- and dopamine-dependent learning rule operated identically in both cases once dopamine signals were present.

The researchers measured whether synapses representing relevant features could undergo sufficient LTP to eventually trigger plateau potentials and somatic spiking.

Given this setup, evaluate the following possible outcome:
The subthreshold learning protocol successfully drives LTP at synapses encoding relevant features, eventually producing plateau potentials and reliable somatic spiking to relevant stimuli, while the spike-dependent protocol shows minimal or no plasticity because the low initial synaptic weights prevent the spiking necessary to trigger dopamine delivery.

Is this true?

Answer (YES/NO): YES